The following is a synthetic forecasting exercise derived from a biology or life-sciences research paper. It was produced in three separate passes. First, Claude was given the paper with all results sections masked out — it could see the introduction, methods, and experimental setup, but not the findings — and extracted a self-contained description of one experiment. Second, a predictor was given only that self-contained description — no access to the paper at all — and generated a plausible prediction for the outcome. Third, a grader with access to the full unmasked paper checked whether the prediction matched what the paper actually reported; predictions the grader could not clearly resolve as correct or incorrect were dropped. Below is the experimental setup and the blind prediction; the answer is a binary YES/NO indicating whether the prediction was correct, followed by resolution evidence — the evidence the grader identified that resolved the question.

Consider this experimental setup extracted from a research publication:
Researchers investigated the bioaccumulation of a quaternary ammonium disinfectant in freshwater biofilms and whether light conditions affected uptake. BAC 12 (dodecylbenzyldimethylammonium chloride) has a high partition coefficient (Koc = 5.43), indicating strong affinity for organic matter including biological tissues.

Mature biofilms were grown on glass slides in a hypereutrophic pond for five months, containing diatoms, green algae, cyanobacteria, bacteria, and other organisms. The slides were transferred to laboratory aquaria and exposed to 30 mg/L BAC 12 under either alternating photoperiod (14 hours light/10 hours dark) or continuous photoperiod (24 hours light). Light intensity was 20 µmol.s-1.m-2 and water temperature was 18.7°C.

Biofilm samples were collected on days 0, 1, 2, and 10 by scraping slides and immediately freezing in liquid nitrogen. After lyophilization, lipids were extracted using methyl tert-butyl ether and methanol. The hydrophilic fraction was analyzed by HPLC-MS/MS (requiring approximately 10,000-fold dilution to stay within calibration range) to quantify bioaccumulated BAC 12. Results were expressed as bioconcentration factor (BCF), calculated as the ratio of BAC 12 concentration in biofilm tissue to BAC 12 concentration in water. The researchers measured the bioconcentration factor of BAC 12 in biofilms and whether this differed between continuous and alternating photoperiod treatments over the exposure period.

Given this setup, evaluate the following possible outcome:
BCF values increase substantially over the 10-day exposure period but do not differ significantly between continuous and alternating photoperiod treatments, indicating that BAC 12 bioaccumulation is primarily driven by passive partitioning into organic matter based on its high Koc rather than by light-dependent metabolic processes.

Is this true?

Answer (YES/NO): NO